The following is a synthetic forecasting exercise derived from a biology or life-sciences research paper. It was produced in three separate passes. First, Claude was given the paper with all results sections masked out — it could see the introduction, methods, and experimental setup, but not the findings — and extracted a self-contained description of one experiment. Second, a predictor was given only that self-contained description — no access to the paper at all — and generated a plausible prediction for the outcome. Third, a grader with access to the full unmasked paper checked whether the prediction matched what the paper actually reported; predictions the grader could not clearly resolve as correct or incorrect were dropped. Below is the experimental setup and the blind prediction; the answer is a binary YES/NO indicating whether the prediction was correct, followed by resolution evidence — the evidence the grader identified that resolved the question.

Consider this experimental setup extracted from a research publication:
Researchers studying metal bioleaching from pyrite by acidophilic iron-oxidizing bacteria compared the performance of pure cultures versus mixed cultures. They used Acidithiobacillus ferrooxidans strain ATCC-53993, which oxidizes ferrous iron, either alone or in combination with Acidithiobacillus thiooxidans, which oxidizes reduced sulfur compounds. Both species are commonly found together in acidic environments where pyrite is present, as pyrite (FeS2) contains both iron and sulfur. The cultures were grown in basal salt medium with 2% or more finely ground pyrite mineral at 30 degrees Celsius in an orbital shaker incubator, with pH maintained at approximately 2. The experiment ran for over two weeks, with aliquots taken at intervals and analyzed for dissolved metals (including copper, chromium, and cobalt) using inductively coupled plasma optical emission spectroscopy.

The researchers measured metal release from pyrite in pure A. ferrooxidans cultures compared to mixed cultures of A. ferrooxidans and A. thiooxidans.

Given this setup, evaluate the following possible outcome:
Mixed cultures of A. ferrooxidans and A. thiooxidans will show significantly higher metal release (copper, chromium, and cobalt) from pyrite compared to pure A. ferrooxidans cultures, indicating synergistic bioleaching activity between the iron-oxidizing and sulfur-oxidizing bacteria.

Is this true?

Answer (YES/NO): NO